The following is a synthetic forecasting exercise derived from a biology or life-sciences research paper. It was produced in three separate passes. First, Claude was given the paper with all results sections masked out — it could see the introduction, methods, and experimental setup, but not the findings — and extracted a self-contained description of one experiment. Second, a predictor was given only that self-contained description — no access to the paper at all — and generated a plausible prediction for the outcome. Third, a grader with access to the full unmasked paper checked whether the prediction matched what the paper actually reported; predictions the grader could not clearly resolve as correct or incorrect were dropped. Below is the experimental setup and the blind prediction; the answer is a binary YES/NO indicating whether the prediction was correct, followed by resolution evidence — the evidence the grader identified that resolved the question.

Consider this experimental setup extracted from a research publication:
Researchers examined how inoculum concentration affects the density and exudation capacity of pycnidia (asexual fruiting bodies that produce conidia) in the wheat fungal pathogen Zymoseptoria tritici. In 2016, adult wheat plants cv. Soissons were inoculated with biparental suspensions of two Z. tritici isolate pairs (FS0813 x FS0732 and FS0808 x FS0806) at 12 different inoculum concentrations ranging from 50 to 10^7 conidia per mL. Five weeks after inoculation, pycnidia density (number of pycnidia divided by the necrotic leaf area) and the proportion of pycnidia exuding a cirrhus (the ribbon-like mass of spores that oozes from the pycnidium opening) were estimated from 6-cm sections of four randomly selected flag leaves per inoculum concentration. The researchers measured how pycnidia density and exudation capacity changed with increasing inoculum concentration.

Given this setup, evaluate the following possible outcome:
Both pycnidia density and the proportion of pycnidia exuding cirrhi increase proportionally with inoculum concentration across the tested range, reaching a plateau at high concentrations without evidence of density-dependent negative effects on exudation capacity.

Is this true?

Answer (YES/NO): NO